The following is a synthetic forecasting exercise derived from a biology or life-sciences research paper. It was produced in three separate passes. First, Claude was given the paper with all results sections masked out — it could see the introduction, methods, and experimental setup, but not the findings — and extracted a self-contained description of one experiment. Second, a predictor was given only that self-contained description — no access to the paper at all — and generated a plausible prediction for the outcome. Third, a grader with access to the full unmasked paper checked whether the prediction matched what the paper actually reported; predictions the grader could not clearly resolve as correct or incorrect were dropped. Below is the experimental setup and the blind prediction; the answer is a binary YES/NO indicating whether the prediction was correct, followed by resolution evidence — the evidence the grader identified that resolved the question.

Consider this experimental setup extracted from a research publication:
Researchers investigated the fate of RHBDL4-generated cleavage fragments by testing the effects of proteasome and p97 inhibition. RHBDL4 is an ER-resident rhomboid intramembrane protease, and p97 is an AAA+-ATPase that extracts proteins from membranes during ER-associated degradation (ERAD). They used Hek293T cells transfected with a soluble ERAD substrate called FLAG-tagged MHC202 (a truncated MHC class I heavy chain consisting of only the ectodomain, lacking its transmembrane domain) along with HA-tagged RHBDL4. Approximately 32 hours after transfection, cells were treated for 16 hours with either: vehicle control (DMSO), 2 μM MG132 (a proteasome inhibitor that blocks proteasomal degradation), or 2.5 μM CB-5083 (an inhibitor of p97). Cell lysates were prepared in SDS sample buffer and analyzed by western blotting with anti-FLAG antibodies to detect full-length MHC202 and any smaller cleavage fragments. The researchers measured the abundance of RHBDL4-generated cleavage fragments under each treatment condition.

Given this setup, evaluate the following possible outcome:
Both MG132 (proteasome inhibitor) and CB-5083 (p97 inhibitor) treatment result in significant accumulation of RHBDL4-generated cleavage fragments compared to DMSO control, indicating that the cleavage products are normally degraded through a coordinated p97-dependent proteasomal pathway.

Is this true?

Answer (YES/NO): YES